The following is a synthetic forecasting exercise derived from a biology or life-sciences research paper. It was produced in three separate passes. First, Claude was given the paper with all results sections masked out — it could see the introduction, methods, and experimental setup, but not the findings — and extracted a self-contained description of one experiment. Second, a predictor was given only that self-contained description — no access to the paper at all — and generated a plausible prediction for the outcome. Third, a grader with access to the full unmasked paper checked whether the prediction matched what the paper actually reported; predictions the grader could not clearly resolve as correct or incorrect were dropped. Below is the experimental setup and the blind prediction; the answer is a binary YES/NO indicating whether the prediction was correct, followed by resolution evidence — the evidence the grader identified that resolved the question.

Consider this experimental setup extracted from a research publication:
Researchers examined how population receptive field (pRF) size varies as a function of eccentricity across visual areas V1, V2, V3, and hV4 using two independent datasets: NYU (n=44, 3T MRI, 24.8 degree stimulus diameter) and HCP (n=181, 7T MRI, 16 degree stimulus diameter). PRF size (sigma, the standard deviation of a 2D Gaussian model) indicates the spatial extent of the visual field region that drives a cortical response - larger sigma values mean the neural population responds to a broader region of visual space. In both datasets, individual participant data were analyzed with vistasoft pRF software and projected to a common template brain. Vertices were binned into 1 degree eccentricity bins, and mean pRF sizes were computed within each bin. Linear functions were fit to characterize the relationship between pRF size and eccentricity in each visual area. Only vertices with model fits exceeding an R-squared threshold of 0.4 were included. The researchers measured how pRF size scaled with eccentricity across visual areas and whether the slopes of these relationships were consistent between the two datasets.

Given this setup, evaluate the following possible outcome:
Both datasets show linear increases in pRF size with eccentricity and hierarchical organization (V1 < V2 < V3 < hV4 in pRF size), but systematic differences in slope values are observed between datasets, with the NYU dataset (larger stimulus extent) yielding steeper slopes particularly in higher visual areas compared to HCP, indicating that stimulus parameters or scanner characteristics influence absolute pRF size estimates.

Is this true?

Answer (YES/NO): NO